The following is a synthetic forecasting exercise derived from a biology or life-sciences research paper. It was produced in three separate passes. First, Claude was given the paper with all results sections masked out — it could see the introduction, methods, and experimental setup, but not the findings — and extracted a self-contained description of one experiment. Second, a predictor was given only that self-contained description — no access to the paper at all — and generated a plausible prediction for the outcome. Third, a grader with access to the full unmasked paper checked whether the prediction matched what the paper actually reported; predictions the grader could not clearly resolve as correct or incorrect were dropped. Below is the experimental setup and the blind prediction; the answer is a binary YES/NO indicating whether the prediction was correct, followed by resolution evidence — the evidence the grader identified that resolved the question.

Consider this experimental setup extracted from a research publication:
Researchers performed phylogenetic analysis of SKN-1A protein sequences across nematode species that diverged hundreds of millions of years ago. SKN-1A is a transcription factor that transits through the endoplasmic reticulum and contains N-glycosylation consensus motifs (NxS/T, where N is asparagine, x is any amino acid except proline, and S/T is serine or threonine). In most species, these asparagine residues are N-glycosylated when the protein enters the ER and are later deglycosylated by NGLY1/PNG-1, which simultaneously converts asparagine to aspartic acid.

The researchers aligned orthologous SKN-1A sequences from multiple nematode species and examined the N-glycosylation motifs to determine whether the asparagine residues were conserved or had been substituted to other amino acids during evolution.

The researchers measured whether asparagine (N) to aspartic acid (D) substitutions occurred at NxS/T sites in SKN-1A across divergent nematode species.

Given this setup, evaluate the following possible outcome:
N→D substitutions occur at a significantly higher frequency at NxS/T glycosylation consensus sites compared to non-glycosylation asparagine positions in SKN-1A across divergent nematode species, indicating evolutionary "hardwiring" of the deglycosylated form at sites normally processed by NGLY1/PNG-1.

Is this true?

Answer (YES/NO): YES